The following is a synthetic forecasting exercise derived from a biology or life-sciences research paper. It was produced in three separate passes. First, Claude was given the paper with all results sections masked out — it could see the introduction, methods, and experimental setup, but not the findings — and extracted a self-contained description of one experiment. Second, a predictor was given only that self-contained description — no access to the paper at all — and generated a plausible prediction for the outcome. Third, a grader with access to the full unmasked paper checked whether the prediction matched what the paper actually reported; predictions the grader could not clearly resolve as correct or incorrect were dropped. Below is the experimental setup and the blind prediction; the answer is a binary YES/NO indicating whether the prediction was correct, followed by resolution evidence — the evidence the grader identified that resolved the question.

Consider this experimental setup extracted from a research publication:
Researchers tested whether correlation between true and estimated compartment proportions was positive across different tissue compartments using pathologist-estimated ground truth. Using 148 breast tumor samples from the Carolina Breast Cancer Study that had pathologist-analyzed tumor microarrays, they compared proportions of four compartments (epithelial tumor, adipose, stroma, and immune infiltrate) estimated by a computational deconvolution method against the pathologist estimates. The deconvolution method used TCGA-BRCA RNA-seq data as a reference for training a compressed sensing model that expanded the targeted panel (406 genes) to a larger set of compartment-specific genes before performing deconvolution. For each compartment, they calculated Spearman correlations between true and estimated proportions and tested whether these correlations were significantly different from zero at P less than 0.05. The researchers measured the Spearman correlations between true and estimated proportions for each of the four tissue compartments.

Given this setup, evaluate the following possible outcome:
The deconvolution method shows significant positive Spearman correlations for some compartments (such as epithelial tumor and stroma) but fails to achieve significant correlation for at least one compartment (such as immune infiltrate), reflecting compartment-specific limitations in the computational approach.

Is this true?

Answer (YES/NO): YES